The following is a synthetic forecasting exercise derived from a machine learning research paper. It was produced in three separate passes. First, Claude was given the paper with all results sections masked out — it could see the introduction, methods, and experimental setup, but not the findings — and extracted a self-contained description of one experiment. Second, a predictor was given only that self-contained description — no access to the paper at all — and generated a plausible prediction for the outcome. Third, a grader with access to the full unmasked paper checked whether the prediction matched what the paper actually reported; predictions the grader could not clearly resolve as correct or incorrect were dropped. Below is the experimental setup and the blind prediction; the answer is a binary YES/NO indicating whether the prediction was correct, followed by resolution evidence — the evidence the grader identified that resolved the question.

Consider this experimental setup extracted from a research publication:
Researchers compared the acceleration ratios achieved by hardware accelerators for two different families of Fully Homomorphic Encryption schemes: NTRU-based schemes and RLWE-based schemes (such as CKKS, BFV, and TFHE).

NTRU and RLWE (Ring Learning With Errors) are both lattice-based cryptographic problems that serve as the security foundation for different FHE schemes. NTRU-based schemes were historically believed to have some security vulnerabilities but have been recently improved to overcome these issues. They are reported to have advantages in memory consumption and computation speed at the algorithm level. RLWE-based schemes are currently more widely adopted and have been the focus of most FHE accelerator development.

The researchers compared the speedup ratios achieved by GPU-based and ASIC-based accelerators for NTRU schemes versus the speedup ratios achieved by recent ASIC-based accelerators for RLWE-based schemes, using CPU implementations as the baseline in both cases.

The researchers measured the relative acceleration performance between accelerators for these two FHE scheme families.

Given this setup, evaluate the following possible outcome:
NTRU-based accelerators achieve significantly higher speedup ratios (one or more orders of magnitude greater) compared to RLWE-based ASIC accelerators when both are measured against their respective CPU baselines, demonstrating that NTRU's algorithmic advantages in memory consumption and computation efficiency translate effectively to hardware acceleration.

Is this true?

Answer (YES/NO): NO